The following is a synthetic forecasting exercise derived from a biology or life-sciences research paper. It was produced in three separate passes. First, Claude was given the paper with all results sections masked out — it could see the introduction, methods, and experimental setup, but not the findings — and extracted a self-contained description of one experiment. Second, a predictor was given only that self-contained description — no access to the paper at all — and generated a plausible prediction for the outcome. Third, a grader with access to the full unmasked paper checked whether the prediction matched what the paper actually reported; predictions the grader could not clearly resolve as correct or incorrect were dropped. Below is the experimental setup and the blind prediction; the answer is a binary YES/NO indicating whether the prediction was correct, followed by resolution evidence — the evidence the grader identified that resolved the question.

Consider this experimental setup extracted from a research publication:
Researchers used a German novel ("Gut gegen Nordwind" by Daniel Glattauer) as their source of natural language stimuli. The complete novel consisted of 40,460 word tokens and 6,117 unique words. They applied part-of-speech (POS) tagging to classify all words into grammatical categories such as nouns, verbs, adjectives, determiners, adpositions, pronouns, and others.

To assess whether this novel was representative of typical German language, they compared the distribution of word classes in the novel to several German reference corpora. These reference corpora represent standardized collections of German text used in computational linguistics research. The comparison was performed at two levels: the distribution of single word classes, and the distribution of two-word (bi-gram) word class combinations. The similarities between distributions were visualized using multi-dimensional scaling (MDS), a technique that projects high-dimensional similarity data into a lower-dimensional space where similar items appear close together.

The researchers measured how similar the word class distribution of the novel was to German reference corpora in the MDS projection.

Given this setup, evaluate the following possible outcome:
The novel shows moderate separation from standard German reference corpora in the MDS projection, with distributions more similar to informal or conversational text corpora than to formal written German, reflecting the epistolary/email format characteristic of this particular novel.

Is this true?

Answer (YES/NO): NO